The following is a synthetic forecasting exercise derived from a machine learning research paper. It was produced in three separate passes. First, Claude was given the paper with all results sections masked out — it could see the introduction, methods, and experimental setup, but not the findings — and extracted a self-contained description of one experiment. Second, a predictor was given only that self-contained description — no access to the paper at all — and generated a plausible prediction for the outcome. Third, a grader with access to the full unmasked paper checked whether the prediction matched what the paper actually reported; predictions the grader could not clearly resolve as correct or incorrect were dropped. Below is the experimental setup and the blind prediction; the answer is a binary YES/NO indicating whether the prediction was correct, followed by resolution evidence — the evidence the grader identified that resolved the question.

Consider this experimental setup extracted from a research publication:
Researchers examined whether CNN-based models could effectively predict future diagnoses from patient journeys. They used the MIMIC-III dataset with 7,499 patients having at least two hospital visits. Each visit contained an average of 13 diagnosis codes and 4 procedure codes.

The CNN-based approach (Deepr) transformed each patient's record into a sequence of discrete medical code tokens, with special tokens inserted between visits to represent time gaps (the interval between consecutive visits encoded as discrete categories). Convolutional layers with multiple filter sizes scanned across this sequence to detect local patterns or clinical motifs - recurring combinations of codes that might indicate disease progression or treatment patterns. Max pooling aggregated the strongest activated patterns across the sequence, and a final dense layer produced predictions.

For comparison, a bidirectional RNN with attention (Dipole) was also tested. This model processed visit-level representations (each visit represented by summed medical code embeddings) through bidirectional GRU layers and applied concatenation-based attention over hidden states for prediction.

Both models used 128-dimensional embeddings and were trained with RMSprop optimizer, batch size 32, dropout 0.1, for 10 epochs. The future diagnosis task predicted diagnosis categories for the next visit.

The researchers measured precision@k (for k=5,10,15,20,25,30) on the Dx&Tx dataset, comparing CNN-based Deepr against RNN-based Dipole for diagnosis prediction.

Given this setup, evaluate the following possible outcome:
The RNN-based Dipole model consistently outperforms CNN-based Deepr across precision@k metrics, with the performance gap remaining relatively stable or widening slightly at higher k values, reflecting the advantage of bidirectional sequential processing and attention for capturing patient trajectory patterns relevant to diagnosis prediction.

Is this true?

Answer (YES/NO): NO